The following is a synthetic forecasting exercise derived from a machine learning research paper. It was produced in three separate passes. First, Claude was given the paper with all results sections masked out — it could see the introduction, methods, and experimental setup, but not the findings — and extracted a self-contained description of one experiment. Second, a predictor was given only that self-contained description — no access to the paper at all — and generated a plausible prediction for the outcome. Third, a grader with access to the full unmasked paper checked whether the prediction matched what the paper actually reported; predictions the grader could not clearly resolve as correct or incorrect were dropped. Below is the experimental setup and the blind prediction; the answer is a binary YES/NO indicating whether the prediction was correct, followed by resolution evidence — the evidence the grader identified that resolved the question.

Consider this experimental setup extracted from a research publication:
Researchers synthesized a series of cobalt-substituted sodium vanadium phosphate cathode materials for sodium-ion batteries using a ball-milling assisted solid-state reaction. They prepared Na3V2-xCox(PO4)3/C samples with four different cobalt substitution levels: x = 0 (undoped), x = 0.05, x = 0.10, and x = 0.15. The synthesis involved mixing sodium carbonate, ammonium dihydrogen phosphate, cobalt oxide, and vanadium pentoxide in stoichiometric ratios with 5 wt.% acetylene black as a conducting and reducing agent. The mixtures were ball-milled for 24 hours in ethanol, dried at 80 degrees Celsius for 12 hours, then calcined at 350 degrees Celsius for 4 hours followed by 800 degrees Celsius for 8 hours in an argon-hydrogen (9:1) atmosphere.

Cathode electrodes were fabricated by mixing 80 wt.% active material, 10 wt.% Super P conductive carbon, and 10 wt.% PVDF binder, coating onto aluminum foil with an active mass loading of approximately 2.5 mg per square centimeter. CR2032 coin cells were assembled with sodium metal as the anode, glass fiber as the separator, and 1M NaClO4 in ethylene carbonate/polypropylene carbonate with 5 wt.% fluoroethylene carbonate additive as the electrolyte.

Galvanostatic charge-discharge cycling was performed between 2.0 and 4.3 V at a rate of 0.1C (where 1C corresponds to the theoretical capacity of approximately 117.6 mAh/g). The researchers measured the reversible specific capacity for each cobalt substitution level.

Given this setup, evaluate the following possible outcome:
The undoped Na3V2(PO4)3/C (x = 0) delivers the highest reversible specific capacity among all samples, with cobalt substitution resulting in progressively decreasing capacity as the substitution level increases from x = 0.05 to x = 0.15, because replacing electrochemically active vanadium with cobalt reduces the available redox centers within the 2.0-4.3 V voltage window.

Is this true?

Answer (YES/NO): NO